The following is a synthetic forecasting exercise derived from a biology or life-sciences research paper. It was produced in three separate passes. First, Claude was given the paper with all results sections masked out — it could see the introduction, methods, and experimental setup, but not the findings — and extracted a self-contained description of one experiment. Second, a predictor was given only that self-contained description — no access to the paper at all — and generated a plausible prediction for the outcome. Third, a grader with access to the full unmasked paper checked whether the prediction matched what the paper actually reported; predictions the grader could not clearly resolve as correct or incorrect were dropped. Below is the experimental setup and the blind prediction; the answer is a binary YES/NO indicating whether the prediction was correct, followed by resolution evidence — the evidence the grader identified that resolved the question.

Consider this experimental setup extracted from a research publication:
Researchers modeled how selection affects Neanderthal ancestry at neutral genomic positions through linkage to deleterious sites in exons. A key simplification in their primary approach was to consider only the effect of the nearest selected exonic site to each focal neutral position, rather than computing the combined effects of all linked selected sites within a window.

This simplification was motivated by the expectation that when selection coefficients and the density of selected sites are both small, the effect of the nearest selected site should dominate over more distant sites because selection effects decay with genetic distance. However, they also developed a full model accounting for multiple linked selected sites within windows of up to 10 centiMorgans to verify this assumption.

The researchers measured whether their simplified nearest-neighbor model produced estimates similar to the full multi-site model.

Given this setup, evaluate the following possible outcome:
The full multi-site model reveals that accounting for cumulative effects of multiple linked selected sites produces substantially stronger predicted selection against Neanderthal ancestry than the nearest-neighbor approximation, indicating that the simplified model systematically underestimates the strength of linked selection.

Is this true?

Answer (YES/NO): NO